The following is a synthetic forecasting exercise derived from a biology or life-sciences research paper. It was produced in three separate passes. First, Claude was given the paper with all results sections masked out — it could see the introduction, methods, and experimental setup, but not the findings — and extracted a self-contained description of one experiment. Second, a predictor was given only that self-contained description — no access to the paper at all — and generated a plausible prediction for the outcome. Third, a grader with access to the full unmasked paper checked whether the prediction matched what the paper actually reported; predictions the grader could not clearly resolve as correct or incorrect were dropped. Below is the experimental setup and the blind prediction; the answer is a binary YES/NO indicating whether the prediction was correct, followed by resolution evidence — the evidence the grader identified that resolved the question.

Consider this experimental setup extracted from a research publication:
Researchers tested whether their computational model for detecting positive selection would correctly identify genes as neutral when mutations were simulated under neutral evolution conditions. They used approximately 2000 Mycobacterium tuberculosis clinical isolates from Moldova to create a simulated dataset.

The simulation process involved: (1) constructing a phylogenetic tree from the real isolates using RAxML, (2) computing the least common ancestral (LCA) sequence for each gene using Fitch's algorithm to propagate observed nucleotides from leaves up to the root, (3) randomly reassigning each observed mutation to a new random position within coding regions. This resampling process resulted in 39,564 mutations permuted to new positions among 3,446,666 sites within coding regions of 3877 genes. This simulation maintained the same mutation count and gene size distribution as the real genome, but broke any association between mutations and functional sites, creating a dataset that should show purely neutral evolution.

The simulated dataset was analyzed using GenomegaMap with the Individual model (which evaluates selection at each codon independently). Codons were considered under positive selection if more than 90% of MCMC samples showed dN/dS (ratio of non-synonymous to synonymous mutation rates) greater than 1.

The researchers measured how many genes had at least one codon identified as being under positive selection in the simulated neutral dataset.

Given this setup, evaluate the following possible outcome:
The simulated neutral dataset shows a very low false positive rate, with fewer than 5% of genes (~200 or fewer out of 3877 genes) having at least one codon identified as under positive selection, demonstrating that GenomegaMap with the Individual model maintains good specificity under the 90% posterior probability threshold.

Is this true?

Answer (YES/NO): YES